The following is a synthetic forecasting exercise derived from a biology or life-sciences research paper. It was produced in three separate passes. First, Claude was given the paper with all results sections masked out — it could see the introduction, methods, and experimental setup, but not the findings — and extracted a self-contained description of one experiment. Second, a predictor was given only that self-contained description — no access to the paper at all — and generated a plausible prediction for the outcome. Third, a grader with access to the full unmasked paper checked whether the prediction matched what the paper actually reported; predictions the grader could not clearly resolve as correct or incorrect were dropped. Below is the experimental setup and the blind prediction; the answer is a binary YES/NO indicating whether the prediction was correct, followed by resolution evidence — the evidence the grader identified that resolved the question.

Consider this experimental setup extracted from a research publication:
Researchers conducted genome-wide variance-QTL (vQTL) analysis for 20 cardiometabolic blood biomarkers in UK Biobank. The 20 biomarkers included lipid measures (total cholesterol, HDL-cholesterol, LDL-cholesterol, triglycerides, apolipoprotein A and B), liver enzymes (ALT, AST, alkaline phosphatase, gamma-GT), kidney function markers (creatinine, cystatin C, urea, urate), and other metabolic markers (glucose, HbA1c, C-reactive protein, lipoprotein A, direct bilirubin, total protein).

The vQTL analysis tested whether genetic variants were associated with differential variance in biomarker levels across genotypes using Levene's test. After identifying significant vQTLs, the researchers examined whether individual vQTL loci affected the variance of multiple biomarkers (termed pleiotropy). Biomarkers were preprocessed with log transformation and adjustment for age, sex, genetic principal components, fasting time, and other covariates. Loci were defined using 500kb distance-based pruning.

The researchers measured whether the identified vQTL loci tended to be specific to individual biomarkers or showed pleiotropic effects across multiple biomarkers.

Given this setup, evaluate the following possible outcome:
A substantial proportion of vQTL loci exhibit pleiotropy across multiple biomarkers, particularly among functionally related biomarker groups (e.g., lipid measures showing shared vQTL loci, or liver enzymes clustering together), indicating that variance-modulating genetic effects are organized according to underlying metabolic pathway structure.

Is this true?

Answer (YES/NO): NO